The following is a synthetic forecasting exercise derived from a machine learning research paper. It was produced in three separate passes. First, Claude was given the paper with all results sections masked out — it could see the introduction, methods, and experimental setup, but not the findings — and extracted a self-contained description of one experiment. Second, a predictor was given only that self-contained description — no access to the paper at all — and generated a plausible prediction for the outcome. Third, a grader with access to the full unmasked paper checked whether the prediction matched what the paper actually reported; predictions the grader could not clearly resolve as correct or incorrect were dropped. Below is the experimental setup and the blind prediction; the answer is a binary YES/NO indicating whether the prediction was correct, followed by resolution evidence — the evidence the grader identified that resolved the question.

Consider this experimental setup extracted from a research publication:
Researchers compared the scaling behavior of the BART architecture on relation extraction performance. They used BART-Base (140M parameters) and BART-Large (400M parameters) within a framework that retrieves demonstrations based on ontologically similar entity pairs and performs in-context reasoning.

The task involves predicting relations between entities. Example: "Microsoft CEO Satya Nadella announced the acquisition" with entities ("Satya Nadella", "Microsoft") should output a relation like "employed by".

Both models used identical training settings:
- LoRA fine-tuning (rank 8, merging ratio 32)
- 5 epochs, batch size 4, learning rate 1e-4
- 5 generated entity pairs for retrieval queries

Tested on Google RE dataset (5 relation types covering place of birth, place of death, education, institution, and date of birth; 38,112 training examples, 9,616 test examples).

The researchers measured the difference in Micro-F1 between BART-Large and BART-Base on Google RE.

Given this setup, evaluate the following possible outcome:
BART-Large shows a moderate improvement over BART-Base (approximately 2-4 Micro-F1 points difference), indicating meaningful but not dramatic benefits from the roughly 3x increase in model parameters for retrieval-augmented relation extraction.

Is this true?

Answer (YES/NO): NO